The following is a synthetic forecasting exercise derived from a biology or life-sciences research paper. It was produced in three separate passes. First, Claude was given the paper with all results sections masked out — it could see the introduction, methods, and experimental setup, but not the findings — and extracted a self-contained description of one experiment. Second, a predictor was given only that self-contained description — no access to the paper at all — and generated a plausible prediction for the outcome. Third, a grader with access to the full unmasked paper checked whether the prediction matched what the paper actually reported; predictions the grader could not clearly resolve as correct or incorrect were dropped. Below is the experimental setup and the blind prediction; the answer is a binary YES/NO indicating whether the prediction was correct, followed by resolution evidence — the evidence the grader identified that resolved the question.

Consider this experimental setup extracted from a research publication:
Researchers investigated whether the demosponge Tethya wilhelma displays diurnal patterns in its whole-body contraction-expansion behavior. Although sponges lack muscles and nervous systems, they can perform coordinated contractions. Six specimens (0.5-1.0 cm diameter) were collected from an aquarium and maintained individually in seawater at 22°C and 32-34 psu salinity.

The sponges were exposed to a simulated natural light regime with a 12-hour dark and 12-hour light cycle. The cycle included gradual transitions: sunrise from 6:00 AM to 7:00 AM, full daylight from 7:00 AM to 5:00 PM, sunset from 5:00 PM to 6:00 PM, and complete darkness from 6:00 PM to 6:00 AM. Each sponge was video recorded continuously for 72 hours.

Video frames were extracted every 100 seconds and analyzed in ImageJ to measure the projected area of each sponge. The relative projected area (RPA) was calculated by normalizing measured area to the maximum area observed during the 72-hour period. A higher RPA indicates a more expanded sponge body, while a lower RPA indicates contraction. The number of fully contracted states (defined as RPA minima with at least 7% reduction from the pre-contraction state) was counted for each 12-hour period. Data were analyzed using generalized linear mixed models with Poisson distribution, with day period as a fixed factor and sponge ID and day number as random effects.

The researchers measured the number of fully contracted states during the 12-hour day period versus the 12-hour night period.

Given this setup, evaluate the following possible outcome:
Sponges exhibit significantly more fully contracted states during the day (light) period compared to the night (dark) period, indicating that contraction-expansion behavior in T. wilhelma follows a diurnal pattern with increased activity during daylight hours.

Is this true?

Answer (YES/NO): YES